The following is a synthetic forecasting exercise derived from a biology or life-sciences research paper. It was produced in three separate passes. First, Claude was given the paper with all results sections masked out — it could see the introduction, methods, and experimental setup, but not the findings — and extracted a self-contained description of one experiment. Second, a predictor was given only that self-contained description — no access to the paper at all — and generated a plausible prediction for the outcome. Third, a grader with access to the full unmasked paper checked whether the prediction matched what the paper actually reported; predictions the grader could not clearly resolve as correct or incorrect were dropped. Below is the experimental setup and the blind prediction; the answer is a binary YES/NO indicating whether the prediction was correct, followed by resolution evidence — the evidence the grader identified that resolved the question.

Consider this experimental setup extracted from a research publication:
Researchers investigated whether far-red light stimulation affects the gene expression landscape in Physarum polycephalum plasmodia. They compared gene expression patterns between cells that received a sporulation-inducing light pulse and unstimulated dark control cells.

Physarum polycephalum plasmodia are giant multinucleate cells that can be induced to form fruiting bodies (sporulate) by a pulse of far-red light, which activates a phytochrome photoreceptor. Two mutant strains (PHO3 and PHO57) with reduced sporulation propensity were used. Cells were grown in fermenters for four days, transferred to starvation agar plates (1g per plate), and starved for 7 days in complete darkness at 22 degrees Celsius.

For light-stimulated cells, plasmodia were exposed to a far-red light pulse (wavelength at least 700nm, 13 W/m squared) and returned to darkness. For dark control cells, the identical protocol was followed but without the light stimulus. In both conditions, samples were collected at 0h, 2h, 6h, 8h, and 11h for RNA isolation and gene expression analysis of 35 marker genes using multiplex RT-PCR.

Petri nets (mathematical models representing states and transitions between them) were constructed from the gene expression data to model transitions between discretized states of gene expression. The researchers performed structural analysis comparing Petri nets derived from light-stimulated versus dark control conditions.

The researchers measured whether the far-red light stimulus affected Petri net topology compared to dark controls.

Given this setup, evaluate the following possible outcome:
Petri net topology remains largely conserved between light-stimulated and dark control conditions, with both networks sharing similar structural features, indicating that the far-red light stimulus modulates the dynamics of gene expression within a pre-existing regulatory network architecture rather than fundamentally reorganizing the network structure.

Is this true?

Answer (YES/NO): NO